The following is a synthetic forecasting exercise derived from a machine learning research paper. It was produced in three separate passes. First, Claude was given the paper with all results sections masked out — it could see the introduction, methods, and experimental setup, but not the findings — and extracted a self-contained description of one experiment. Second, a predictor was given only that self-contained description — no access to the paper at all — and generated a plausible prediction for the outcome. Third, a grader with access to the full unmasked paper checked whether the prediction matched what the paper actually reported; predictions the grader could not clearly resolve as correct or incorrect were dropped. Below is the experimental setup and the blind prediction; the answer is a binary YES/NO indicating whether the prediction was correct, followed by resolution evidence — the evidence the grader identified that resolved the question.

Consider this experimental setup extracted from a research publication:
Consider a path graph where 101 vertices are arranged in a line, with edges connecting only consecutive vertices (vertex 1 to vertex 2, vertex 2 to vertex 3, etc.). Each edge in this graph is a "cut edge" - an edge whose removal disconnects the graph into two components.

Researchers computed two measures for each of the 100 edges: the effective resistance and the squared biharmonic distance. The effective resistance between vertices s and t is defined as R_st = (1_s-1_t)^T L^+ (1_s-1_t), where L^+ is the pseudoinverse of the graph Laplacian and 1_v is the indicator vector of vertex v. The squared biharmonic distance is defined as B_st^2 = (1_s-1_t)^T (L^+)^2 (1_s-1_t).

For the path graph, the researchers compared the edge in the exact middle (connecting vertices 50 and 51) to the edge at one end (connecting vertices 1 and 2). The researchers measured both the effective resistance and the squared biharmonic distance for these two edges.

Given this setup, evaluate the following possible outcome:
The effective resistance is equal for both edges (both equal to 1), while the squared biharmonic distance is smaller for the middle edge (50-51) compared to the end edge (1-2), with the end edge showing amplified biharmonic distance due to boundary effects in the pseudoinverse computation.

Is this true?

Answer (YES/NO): NO